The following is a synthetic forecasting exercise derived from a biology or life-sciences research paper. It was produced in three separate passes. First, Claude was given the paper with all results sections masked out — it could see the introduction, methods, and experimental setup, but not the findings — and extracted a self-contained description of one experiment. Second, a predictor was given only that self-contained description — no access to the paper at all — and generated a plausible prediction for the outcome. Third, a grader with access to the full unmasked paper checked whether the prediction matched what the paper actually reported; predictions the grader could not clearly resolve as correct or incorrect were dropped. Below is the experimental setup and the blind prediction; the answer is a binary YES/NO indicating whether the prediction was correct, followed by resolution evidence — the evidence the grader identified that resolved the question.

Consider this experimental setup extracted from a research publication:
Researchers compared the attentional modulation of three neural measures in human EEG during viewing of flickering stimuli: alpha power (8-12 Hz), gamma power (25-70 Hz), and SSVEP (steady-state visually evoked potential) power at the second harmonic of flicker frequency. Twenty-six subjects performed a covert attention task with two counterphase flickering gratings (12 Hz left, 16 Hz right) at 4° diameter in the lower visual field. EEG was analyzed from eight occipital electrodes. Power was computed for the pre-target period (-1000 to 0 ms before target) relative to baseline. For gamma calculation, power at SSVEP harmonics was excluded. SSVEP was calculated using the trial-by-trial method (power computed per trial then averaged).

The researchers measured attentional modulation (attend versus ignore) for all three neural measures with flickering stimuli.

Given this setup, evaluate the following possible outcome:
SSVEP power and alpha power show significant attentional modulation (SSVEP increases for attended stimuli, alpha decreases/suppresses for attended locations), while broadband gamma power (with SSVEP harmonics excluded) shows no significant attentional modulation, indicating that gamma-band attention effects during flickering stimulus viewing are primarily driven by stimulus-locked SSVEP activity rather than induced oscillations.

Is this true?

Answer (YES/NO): YES